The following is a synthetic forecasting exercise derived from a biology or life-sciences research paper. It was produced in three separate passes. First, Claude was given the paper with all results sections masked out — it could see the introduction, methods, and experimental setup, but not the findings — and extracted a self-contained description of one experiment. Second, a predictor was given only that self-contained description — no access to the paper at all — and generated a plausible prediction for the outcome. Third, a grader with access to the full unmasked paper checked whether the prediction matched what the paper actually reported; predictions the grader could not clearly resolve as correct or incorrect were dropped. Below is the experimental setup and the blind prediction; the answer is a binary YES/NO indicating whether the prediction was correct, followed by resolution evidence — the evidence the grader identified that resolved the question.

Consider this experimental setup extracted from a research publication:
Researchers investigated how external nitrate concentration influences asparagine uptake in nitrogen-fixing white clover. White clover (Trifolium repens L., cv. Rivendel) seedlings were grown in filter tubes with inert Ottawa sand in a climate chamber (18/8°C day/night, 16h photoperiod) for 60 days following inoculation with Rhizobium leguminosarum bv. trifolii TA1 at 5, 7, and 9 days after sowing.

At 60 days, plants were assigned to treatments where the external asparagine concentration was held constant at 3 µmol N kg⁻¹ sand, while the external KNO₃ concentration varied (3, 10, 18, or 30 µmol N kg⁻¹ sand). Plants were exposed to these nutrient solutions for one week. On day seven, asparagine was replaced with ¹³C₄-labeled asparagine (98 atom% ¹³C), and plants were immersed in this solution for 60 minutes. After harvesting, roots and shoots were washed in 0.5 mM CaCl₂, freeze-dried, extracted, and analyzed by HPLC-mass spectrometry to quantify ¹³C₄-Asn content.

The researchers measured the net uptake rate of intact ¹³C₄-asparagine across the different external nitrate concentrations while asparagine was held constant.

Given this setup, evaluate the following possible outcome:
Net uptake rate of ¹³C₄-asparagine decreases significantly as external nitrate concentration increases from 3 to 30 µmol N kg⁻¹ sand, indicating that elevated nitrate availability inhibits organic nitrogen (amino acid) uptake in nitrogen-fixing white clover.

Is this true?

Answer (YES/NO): YES